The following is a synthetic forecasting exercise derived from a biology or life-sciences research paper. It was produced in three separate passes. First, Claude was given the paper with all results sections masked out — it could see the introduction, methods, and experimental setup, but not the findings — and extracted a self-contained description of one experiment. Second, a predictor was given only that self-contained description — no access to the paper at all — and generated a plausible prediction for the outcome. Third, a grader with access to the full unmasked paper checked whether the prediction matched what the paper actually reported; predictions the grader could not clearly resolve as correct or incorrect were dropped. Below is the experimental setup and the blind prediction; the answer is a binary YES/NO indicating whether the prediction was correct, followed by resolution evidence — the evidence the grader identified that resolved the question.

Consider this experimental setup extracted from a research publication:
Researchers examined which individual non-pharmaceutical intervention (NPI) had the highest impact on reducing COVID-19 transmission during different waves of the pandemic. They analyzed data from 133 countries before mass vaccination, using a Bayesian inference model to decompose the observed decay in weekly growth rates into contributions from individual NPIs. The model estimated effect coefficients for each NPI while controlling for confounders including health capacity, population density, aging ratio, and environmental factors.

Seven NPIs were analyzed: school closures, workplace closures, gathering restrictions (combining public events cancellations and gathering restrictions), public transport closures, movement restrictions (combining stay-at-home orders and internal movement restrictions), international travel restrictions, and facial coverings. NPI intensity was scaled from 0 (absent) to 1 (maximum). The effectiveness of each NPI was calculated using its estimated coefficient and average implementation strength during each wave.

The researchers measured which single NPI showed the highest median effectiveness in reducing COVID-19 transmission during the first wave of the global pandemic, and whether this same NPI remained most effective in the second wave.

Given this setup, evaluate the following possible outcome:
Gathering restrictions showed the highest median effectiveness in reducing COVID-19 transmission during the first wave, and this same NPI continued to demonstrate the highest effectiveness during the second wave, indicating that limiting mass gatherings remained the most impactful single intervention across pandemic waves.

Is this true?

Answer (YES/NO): NO